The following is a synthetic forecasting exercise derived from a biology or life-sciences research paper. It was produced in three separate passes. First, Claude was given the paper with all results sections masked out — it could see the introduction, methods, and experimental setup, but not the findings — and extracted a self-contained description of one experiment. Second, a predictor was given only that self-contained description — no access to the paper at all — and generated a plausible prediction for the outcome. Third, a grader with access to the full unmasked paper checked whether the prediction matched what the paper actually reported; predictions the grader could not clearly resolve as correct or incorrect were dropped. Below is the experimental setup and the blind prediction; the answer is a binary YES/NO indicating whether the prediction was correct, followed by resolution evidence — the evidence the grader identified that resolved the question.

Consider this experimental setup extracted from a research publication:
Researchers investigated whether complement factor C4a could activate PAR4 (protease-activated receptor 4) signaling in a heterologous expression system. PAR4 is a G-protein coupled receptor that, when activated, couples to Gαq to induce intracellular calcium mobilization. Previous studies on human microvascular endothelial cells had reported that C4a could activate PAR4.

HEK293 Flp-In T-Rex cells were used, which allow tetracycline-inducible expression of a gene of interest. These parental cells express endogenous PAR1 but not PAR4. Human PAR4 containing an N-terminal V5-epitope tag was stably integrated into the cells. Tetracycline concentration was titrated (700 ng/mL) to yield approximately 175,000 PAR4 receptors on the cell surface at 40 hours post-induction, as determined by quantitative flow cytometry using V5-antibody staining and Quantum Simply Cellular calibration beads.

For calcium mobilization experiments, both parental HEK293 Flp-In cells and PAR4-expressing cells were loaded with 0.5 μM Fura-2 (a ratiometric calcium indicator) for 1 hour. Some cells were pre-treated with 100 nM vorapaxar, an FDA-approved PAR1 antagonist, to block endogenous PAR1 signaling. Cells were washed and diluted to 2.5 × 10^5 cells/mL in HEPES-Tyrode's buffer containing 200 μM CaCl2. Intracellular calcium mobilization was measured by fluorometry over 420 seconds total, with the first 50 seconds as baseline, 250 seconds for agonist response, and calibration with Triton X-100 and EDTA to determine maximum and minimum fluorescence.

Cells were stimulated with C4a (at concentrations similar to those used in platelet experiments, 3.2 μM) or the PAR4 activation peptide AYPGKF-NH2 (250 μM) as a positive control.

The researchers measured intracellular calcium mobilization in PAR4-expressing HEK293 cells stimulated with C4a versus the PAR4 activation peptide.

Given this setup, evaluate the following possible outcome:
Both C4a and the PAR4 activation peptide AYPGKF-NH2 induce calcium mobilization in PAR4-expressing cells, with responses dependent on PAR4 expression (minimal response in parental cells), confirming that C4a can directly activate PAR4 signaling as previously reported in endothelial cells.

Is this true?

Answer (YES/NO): NO